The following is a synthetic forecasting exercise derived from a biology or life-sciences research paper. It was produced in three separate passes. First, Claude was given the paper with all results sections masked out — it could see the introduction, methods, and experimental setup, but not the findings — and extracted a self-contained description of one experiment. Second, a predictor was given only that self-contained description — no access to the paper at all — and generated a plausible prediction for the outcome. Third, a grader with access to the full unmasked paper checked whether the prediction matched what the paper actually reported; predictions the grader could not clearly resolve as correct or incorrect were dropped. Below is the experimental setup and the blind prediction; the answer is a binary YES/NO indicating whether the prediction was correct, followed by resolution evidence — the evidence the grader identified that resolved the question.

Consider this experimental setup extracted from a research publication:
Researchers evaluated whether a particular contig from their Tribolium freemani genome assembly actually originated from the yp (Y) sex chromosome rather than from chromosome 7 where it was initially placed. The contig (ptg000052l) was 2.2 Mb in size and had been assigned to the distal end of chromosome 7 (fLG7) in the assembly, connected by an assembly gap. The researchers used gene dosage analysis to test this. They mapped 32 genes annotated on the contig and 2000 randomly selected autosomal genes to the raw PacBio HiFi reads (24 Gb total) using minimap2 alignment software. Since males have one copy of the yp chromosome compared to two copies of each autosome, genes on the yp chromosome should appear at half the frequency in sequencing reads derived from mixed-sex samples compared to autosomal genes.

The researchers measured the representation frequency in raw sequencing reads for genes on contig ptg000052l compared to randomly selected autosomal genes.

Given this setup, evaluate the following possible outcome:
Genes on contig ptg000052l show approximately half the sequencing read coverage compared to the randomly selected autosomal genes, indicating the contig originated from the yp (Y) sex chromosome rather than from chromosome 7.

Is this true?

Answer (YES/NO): YES